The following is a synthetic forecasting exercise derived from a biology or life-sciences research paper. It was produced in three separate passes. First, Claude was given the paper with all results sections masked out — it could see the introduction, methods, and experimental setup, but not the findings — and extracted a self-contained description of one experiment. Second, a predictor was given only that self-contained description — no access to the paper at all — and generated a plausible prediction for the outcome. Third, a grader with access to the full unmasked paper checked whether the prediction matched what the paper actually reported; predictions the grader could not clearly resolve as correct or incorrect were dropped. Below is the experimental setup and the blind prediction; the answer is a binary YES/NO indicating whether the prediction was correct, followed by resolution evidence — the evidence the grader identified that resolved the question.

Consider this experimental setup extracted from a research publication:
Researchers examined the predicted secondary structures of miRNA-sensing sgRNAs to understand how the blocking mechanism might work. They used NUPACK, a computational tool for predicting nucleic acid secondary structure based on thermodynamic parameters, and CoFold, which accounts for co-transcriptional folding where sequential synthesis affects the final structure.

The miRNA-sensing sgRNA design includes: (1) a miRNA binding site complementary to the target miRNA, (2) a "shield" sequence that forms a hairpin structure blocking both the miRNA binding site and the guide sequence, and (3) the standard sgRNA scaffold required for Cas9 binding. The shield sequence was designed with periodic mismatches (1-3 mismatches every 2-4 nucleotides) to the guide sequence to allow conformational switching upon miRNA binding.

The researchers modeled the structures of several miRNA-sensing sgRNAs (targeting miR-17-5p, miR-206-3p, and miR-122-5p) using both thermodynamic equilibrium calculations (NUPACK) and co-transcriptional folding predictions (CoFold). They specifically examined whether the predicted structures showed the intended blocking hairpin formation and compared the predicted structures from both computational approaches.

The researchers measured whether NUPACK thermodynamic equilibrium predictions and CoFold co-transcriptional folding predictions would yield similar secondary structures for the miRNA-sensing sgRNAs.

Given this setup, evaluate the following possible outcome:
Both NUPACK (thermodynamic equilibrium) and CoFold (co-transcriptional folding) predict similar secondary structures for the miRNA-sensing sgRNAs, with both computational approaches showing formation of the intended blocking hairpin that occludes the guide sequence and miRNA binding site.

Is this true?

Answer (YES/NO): YES